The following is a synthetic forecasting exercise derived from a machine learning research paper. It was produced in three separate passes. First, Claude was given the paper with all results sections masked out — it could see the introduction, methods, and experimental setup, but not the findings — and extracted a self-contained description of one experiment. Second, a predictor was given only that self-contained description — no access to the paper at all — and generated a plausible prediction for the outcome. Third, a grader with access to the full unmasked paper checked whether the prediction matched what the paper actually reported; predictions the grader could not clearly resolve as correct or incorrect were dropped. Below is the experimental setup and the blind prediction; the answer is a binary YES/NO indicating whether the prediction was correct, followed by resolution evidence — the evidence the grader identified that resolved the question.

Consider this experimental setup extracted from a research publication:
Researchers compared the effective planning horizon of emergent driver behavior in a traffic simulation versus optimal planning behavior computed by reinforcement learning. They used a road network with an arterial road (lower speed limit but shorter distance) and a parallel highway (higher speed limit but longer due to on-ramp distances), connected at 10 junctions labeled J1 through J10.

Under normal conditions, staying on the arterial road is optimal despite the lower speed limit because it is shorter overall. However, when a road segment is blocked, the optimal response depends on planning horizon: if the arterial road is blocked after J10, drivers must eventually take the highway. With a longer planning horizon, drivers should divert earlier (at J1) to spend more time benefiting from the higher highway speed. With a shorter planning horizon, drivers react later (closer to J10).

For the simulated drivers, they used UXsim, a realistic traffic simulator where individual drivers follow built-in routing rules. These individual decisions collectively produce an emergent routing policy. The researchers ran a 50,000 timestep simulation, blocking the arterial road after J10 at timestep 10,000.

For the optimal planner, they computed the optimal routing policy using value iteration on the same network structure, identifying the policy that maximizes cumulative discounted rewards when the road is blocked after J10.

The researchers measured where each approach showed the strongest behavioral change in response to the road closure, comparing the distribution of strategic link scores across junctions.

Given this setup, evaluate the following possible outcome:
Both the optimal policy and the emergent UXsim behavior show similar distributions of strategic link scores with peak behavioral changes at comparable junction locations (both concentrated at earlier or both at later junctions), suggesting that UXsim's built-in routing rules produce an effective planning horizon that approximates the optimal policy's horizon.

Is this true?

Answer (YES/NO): NO